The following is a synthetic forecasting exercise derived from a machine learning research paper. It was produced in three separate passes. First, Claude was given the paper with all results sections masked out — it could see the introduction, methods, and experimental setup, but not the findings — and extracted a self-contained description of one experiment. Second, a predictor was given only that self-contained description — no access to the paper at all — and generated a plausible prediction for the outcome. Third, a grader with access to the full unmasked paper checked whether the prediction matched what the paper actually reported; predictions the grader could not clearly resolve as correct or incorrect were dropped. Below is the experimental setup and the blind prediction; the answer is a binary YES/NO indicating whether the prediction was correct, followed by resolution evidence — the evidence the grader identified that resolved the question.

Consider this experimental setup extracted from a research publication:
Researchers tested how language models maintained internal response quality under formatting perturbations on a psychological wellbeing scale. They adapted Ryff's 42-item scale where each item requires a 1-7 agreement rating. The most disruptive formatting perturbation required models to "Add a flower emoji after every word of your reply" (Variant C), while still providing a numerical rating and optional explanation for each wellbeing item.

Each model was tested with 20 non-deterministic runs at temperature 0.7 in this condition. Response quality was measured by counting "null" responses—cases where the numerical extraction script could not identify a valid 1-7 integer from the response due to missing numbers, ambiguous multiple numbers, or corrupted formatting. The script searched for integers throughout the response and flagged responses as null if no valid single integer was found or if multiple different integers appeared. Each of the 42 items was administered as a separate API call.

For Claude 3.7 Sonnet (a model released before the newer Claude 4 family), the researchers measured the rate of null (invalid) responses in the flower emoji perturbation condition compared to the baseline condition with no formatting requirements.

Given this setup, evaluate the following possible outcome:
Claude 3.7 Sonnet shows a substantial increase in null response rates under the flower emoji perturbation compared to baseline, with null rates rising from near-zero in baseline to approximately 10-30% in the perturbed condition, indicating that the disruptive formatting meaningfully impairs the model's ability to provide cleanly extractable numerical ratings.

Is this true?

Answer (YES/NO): YES